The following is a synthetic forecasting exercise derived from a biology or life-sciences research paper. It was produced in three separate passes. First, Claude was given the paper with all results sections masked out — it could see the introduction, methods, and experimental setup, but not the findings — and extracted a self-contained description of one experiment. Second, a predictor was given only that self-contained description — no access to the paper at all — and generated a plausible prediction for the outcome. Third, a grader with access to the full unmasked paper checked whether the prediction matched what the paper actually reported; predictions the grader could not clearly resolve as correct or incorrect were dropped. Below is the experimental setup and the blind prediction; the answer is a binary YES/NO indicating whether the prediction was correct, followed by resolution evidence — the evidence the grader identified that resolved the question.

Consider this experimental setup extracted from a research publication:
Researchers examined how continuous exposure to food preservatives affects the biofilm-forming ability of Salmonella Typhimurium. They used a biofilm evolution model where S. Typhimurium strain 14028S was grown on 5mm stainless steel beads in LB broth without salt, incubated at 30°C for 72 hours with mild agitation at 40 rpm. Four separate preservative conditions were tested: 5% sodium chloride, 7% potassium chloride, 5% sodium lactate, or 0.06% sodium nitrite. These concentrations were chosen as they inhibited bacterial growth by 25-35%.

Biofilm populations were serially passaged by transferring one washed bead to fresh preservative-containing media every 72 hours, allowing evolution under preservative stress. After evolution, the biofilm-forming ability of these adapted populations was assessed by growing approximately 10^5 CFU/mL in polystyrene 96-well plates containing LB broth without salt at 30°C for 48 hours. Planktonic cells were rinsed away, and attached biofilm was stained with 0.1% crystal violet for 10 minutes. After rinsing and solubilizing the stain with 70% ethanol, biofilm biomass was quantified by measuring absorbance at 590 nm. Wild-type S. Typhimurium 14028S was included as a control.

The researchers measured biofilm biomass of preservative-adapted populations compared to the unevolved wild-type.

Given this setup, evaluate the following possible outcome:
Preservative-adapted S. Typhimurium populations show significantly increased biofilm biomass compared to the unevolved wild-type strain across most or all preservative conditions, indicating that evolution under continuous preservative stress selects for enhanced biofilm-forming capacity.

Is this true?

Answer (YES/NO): NO